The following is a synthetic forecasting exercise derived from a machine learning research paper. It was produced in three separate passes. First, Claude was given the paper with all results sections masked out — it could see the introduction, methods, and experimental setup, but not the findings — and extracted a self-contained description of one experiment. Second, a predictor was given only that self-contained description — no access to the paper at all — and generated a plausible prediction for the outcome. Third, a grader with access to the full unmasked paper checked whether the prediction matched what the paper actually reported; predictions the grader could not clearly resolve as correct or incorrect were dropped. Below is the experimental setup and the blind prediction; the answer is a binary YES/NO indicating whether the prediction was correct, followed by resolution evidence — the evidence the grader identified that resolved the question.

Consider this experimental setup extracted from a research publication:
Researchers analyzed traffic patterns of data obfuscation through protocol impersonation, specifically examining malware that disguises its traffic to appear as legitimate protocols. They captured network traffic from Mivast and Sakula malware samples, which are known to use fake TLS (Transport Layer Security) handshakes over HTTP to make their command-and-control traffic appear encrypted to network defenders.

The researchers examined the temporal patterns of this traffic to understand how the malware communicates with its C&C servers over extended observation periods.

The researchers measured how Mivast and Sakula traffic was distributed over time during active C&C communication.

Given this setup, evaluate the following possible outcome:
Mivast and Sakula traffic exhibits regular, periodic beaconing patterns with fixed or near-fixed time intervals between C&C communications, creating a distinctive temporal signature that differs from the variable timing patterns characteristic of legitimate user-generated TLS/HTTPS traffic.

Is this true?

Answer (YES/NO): YES